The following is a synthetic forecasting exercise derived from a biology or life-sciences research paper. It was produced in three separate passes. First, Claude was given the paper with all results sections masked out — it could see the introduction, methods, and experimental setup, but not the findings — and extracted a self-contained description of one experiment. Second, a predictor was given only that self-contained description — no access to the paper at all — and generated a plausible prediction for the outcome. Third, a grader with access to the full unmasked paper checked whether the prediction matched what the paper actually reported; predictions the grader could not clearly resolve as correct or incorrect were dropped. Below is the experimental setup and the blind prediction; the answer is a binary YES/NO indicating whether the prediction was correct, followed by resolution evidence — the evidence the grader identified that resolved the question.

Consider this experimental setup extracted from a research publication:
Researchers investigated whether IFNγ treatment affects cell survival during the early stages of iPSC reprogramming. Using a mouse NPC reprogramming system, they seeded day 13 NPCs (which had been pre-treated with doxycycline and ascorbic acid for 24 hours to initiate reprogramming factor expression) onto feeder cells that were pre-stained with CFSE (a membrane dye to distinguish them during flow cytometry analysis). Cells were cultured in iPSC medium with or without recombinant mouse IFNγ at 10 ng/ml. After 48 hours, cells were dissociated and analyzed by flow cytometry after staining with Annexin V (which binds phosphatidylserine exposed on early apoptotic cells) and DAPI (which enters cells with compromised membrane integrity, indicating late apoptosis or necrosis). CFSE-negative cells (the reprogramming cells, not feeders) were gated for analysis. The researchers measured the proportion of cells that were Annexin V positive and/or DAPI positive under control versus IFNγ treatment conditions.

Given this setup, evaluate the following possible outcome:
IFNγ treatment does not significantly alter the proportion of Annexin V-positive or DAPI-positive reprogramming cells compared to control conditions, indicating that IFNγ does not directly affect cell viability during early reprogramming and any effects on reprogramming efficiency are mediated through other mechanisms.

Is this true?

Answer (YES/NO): NO